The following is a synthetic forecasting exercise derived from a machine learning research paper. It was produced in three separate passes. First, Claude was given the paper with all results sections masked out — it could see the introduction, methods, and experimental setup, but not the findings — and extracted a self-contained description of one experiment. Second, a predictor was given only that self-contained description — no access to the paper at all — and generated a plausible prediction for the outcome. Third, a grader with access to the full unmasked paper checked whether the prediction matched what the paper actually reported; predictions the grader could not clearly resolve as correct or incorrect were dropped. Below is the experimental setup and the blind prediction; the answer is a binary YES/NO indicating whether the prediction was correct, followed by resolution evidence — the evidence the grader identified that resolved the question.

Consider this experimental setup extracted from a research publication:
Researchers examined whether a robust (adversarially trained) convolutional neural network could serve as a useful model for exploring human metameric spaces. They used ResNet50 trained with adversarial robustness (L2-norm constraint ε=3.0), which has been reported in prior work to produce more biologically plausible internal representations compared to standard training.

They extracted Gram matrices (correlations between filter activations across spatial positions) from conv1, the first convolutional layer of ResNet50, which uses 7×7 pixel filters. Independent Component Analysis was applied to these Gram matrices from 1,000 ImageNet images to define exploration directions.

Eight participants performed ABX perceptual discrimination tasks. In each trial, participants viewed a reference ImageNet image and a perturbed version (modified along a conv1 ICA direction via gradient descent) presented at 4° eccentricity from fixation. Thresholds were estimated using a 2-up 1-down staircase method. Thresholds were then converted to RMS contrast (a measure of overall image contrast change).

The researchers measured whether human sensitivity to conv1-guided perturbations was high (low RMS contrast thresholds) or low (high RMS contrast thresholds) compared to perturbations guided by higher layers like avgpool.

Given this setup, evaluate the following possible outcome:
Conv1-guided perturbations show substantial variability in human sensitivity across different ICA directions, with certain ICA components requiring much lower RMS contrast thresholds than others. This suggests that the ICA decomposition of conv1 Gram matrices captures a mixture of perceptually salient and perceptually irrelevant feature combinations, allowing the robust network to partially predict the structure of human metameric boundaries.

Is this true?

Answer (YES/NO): NO